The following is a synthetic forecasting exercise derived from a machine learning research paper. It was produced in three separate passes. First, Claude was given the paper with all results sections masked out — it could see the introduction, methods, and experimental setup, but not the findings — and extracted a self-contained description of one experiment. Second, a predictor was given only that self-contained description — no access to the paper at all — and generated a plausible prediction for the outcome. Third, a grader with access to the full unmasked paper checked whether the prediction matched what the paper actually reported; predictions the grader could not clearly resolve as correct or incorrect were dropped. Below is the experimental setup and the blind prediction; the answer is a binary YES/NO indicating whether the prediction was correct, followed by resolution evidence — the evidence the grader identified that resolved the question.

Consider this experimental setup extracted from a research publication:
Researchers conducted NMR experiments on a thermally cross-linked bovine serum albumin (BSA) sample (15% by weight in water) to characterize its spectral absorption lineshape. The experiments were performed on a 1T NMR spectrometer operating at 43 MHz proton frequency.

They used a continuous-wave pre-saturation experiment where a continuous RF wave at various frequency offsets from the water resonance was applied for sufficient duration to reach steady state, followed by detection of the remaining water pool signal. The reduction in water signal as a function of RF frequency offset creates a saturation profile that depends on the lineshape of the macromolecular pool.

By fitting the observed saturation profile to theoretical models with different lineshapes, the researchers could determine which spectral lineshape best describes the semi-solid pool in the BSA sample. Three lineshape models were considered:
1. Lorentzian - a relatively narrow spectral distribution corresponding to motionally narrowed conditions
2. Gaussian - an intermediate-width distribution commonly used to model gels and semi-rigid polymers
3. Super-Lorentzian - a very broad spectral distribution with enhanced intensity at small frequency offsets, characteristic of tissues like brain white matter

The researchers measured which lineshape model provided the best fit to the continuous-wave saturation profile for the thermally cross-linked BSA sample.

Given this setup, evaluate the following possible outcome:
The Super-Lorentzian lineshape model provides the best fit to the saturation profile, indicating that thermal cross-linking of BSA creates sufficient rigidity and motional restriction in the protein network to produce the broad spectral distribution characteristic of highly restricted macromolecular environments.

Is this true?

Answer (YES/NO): YES